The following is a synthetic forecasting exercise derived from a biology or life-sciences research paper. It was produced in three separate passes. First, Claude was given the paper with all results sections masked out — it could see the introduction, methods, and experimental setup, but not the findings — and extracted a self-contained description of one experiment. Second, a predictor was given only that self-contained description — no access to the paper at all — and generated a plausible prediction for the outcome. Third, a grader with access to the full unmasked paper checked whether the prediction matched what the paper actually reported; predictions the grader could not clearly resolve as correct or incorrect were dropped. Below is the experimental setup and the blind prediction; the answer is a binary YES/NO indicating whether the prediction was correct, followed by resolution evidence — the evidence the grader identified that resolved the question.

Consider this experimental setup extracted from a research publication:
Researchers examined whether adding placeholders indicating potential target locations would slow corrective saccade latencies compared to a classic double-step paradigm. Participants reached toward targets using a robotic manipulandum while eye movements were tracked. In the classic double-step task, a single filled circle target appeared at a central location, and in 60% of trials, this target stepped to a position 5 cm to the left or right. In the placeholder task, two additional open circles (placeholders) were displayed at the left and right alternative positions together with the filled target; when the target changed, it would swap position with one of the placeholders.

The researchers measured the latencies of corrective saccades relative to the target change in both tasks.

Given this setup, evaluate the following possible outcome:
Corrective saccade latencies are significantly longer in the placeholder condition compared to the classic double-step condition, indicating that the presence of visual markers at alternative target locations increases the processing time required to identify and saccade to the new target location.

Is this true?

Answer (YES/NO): YES